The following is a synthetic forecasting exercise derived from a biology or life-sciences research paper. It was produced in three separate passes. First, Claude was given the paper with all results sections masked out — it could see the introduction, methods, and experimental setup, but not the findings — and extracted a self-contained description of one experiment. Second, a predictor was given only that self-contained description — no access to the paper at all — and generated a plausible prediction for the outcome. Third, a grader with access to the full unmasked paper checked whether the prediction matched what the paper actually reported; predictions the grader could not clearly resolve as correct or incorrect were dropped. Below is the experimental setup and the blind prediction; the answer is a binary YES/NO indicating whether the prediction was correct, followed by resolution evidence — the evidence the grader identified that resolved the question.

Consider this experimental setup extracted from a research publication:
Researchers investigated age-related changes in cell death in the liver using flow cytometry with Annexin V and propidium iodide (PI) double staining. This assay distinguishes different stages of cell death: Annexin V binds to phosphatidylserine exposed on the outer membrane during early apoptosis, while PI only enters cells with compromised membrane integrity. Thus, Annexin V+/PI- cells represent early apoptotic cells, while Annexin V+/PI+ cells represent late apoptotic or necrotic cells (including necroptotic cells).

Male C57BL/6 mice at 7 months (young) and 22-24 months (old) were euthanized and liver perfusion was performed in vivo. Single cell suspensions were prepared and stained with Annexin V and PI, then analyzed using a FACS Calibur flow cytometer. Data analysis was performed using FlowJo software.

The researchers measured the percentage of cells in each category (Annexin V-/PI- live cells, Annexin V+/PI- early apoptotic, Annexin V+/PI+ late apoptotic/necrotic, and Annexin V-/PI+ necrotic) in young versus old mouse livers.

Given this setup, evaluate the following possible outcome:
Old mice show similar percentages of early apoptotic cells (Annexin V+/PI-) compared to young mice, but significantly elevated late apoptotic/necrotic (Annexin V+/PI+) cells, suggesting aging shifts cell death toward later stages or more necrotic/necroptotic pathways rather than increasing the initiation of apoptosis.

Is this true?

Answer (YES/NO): NO